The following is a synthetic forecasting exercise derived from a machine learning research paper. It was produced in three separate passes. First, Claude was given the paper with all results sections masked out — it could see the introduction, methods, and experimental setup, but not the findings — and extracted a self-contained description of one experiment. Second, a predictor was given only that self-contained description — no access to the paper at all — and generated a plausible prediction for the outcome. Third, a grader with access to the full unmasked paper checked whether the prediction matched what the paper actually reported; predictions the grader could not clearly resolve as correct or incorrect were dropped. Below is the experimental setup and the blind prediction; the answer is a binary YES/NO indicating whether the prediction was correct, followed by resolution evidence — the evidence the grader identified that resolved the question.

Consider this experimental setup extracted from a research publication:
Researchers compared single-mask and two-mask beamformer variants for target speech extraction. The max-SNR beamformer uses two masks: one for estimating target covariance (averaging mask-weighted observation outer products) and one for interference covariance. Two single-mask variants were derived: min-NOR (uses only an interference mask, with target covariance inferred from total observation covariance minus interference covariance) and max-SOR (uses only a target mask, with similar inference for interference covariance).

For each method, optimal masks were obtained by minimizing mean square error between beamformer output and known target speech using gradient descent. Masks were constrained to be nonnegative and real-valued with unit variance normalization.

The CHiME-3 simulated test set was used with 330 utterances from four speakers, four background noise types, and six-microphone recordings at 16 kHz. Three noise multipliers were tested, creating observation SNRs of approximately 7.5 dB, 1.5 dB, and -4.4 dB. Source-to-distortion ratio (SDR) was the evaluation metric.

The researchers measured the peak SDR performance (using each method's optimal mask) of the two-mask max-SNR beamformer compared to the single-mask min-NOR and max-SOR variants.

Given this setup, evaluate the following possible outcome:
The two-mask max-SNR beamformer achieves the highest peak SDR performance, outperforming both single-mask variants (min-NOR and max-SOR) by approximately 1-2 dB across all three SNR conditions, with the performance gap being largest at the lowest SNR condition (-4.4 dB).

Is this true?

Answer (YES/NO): NO